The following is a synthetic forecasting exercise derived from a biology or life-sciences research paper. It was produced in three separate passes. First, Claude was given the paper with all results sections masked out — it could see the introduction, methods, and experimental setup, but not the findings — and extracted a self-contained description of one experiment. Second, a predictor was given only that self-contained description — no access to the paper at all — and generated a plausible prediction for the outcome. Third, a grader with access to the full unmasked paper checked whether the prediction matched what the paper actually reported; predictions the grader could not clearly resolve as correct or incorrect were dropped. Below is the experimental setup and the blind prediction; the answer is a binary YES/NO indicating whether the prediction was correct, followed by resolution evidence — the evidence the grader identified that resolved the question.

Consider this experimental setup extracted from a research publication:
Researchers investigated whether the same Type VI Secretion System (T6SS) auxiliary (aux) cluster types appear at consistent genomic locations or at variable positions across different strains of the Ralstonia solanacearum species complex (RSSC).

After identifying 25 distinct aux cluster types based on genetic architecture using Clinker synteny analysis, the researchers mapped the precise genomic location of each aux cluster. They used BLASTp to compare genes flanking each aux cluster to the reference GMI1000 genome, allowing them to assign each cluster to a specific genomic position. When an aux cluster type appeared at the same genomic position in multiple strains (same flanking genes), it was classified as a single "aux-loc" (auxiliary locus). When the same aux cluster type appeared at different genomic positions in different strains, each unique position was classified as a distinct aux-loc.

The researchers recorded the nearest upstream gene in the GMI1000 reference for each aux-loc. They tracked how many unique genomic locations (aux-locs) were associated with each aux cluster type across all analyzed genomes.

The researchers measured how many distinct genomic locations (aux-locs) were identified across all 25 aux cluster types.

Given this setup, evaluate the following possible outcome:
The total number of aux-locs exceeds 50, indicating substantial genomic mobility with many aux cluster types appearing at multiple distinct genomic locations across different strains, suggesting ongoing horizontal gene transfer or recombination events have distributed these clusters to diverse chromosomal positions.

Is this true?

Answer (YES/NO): YES